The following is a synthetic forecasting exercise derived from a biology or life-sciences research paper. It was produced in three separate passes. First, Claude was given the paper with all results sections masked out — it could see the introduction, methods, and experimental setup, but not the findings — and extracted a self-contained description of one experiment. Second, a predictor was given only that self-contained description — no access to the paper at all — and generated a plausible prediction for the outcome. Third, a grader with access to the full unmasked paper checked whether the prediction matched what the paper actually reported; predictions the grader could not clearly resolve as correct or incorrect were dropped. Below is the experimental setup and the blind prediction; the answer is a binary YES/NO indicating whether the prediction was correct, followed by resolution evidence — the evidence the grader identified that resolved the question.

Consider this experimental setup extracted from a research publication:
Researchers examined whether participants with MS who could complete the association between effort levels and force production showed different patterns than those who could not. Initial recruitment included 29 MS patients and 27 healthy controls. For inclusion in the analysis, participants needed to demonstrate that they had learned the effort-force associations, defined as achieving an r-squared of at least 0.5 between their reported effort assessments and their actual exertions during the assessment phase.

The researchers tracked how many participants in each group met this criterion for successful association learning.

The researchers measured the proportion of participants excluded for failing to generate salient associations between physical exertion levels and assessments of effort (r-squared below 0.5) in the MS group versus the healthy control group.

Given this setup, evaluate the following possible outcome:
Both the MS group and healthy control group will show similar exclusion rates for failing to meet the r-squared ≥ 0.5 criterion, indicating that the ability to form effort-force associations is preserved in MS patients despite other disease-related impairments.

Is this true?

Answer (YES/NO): NO